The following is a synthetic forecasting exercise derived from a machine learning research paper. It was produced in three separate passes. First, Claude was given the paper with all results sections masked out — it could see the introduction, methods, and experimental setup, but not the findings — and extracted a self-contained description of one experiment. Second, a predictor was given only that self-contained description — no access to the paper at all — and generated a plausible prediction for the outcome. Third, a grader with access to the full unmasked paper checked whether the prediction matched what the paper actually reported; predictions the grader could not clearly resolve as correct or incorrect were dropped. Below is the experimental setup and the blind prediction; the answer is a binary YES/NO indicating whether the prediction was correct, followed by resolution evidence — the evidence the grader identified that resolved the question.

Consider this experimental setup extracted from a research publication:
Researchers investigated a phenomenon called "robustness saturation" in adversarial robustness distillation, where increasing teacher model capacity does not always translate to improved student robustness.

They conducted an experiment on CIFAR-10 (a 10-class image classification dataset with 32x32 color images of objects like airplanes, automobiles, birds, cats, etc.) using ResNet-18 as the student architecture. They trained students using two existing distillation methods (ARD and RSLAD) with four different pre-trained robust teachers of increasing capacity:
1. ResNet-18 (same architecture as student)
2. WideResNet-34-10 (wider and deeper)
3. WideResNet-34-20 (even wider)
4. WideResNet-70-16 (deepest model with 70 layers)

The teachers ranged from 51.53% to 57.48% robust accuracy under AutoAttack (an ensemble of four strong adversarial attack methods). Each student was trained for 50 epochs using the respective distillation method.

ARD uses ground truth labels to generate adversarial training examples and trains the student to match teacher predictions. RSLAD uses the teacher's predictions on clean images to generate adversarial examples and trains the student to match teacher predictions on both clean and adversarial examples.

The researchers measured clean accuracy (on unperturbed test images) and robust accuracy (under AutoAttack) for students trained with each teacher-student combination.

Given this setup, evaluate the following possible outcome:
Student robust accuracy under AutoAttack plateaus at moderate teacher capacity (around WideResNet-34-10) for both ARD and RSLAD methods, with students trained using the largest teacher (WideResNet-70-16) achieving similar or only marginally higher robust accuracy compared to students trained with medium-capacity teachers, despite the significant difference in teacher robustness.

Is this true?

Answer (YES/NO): NO